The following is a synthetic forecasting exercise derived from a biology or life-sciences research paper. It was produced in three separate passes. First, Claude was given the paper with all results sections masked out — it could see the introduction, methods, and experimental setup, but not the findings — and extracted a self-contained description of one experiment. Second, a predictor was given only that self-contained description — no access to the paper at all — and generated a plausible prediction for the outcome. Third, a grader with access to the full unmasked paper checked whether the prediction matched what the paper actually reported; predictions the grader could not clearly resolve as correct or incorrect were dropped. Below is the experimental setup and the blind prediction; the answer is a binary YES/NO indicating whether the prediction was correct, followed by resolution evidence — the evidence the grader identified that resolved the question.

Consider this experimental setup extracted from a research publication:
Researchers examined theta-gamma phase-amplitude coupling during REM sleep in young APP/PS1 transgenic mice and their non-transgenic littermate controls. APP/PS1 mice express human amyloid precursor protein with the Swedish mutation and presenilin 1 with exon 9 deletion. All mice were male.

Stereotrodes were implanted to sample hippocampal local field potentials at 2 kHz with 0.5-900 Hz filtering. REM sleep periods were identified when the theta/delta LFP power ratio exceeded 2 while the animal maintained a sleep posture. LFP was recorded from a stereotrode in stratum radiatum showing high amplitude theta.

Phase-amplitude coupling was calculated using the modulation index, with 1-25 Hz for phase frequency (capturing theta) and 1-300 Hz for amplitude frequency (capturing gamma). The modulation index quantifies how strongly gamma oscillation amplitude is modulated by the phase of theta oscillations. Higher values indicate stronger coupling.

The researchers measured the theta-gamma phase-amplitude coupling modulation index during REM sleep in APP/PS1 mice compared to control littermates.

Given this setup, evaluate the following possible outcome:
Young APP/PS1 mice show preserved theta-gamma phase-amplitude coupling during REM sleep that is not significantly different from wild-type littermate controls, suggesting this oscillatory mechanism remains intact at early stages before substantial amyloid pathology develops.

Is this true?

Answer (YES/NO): YES